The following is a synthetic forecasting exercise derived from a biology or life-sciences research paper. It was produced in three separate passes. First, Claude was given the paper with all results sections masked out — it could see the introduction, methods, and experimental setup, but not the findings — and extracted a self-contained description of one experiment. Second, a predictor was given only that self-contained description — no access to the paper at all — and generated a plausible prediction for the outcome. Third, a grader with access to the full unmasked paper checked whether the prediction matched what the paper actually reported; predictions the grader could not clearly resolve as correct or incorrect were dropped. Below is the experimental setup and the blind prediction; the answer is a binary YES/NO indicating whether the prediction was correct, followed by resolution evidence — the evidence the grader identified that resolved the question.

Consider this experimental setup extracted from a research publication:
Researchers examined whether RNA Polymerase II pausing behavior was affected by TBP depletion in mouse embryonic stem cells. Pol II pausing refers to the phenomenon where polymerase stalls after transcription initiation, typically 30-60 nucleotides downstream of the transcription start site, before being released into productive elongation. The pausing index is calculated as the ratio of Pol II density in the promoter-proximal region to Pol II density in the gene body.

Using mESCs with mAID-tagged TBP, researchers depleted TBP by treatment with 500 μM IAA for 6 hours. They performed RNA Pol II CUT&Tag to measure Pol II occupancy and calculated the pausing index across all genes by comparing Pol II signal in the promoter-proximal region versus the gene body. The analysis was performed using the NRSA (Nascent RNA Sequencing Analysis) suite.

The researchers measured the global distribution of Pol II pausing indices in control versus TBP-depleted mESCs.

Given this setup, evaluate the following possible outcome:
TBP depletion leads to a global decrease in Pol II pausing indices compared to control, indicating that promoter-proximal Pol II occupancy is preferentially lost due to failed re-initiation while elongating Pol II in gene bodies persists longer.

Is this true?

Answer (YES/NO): NO